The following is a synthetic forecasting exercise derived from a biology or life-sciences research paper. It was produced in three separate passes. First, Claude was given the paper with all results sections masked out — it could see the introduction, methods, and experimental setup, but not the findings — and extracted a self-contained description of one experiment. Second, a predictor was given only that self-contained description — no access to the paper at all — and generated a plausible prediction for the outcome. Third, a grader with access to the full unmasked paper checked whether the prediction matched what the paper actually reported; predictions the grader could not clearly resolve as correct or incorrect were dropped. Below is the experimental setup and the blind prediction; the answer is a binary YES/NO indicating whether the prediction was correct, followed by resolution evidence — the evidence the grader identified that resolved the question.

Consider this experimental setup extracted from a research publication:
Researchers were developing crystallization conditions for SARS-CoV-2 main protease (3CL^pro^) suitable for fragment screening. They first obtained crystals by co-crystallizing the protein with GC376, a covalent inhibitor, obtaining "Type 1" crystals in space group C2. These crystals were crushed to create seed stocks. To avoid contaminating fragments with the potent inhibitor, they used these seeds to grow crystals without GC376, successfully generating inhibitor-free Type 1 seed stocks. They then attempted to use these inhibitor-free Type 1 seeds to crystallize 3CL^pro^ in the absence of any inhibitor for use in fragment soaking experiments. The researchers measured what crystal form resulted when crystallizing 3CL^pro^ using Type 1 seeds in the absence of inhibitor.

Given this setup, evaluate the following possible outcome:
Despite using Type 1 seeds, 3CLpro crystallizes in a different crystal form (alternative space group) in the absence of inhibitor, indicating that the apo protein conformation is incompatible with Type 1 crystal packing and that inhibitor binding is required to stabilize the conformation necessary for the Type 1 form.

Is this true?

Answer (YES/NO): YES